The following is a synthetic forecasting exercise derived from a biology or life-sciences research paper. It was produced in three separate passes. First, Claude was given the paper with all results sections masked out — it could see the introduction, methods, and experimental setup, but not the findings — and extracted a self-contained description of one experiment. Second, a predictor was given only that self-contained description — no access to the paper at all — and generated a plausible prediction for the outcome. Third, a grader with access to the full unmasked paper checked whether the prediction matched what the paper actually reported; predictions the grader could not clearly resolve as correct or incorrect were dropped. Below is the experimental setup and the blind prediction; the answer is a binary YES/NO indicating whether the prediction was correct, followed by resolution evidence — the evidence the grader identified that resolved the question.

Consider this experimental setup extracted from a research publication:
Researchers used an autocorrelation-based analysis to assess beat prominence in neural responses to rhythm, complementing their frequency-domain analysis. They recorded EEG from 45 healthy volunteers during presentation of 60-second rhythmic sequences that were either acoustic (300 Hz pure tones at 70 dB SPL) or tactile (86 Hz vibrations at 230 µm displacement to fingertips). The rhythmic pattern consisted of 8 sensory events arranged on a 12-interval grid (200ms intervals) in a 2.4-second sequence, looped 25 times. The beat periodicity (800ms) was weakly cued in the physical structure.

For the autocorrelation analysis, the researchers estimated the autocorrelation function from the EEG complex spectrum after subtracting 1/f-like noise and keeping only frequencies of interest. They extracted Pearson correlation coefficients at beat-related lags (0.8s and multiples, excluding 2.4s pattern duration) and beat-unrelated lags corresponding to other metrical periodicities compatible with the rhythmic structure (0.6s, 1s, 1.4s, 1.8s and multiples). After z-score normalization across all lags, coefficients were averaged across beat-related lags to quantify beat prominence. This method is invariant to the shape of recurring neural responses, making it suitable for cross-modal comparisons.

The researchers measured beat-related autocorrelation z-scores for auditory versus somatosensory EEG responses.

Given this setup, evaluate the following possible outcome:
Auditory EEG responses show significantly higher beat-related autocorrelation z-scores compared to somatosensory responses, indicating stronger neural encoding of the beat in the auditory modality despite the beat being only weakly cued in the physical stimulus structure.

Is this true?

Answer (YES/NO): YES